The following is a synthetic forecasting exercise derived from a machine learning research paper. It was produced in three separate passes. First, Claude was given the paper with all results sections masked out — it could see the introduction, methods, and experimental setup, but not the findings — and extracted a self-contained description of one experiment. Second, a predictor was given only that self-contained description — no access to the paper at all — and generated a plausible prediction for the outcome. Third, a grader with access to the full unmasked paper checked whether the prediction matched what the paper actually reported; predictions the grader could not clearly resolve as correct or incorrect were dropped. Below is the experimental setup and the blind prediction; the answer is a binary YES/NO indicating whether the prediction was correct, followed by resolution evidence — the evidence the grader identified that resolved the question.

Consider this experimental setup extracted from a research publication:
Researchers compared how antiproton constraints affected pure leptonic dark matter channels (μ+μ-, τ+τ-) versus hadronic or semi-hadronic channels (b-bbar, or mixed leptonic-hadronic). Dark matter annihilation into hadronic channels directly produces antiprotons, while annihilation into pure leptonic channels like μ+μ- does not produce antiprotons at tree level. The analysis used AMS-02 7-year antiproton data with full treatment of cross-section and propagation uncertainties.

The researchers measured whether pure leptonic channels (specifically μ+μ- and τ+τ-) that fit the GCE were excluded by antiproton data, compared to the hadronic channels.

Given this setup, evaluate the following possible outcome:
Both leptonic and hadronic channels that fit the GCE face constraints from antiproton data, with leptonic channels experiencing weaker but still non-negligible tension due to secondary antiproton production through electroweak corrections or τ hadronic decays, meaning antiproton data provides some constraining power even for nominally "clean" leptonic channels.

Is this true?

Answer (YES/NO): NO